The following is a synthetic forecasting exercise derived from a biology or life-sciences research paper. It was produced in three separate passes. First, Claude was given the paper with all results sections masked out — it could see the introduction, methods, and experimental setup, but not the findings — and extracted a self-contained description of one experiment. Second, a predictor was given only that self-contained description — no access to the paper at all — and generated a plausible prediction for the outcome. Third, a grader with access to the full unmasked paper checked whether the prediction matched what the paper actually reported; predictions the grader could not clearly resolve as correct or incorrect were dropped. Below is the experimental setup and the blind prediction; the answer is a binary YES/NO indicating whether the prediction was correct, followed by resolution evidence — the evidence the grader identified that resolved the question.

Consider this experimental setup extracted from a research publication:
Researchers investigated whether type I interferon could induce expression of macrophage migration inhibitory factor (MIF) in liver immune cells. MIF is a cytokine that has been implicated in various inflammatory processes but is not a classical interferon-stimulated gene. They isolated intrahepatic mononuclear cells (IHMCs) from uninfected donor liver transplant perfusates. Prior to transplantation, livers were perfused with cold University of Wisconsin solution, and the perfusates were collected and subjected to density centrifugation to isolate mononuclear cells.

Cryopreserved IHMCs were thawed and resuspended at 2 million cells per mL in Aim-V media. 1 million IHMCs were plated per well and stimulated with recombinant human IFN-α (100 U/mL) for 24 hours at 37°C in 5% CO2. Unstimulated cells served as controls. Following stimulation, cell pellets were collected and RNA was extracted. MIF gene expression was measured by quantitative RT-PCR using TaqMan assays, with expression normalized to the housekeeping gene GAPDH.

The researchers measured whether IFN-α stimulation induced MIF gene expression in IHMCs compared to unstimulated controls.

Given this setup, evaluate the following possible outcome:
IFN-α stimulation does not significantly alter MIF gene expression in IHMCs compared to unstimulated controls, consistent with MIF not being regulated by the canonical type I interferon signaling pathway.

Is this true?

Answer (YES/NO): YES